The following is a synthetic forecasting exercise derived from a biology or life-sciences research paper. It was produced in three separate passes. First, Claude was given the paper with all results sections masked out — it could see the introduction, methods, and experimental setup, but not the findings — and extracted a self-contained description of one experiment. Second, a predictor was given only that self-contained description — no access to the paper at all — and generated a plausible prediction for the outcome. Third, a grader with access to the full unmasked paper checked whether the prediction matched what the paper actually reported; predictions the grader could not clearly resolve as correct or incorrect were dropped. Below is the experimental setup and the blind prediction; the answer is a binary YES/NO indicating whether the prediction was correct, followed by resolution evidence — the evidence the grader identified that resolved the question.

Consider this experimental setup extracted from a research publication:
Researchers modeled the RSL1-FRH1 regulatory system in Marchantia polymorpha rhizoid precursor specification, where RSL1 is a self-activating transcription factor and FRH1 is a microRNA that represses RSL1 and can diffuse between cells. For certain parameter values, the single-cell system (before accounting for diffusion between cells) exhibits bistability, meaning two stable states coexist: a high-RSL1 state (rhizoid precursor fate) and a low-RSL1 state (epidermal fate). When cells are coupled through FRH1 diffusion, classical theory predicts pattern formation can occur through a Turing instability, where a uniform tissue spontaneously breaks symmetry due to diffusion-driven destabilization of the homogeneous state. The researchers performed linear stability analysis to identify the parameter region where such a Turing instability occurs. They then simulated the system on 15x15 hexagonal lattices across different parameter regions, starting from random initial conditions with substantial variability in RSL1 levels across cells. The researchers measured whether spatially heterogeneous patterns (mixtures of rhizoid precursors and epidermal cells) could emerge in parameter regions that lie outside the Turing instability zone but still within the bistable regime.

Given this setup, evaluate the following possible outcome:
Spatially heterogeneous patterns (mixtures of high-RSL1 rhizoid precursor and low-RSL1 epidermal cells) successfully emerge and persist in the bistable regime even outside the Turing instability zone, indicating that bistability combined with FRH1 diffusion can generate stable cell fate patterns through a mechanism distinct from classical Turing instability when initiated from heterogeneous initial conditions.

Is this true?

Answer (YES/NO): YES